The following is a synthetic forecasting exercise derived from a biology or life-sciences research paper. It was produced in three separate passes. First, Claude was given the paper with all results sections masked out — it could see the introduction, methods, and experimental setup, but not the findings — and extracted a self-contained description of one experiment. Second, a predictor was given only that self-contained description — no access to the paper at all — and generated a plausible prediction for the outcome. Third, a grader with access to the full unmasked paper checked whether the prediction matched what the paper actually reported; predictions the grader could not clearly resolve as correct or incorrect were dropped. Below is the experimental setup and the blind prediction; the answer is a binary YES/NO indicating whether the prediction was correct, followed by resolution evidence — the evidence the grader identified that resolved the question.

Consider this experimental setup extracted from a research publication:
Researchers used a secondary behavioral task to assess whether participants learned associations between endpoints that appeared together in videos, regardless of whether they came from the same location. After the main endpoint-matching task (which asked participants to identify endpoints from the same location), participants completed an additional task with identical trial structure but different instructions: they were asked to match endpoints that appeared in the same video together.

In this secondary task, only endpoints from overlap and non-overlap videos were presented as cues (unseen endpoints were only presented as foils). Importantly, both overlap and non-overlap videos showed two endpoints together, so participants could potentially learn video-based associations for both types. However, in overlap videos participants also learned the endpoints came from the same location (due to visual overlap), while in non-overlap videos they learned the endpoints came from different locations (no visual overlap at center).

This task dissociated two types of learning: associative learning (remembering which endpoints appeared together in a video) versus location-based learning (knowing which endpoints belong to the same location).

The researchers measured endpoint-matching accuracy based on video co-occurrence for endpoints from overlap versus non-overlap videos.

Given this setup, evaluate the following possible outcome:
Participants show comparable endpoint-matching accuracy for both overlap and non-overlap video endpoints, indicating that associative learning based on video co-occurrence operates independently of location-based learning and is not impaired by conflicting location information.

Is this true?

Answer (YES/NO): NO